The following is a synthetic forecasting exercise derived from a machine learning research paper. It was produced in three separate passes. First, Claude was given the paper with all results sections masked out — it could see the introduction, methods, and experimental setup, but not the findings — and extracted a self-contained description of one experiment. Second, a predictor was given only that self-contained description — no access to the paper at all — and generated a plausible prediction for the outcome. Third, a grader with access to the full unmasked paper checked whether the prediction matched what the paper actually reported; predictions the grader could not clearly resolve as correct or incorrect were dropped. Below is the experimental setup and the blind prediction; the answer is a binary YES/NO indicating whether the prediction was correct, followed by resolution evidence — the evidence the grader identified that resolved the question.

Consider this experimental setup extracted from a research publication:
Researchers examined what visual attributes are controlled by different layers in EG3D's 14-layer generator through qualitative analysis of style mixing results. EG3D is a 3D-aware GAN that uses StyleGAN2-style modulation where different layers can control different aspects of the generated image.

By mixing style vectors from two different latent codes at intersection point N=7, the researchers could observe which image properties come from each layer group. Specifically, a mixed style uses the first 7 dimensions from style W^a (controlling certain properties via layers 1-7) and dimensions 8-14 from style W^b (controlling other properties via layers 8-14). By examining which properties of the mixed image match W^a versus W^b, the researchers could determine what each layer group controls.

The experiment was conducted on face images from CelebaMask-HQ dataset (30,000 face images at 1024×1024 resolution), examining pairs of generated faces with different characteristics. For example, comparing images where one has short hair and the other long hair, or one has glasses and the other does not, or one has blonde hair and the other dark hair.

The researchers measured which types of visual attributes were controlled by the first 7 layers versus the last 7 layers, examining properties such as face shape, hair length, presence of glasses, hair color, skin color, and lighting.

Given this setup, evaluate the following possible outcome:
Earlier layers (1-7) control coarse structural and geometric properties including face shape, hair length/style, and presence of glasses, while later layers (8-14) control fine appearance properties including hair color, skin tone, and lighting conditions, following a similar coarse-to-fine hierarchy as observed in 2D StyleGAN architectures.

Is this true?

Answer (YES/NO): YES